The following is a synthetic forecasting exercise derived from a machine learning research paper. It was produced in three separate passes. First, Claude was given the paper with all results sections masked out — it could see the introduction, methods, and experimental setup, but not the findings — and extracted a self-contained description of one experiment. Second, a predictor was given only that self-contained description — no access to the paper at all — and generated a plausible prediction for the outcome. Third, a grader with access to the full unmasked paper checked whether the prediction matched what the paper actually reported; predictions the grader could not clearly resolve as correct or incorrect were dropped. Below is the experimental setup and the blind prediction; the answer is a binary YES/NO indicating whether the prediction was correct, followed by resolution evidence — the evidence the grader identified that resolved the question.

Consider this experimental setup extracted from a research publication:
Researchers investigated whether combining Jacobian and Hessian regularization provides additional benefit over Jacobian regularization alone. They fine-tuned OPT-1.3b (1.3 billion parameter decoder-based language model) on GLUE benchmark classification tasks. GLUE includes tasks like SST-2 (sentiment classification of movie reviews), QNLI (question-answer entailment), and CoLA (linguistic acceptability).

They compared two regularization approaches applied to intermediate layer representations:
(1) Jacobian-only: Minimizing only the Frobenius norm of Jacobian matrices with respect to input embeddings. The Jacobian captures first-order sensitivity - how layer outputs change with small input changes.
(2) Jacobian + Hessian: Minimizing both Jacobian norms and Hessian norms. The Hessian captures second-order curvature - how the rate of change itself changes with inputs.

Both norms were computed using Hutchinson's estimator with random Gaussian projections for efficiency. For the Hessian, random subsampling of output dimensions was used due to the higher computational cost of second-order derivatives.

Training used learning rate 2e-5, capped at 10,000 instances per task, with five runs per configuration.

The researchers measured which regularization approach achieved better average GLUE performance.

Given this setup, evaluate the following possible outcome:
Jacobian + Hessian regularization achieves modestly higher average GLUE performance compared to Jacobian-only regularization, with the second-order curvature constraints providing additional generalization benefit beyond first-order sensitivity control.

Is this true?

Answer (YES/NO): YES